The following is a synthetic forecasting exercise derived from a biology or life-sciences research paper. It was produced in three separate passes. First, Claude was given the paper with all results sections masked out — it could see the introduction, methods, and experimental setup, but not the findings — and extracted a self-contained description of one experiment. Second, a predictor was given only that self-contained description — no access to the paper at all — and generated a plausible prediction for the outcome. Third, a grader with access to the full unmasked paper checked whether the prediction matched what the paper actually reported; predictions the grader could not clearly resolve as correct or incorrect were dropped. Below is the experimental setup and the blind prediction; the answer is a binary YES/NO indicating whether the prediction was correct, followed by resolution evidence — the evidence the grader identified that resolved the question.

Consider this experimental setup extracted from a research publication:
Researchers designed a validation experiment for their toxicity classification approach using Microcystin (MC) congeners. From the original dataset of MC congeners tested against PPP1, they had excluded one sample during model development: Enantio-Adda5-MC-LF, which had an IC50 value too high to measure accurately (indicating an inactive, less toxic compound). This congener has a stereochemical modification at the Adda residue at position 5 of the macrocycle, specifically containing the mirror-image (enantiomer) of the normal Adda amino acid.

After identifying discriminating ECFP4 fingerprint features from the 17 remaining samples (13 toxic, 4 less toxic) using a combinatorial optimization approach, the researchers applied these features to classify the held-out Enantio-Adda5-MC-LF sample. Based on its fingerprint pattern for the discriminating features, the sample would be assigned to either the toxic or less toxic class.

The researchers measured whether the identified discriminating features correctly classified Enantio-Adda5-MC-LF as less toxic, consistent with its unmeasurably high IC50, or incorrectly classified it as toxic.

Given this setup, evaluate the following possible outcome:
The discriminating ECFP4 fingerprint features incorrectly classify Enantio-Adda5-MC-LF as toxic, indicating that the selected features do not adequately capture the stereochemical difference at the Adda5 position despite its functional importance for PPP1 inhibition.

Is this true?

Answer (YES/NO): YES